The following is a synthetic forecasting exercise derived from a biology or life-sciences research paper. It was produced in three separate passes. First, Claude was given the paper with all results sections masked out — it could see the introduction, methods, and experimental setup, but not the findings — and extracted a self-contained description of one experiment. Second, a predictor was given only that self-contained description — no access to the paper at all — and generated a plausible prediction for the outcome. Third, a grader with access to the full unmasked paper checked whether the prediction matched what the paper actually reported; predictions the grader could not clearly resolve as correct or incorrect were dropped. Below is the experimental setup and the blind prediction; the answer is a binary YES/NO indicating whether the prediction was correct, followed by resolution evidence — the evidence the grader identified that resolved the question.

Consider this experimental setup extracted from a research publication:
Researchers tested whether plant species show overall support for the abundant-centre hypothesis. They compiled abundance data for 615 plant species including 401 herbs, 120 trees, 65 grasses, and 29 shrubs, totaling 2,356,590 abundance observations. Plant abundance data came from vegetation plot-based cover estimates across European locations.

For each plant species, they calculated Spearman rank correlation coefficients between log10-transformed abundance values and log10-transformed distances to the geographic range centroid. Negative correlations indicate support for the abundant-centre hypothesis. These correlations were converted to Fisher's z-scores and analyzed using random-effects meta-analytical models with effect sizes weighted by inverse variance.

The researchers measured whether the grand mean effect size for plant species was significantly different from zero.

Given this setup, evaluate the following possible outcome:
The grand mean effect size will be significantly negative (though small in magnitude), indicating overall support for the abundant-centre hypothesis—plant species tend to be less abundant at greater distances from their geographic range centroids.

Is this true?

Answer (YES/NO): YES